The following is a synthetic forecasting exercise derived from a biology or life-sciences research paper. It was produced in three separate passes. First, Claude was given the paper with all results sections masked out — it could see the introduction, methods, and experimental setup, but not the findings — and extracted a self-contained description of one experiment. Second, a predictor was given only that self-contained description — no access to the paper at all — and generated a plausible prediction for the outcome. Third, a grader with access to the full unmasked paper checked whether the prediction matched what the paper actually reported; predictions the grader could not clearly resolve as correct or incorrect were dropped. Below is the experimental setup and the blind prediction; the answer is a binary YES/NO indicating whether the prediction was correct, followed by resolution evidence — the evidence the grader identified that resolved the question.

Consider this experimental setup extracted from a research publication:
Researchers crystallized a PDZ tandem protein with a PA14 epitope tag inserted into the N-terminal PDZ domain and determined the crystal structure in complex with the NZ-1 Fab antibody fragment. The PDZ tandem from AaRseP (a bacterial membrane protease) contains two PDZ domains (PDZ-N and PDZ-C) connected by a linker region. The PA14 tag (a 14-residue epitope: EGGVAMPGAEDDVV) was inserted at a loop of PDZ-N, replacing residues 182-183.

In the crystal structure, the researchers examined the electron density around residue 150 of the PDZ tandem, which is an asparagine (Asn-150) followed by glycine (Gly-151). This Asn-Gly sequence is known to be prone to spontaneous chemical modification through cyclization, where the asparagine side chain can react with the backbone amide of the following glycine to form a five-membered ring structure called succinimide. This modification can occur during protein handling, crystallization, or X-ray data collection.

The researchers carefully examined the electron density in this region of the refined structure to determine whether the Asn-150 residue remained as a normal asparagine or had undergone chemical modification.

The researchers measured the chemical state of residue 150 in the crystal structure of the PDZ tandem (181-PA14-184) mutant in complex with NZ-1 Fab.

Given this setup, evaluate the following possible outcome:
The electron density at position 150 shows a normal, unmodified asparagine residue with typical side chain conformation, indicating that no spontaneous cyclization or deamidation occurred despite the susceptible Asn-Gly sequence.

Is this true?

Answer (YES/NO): NO